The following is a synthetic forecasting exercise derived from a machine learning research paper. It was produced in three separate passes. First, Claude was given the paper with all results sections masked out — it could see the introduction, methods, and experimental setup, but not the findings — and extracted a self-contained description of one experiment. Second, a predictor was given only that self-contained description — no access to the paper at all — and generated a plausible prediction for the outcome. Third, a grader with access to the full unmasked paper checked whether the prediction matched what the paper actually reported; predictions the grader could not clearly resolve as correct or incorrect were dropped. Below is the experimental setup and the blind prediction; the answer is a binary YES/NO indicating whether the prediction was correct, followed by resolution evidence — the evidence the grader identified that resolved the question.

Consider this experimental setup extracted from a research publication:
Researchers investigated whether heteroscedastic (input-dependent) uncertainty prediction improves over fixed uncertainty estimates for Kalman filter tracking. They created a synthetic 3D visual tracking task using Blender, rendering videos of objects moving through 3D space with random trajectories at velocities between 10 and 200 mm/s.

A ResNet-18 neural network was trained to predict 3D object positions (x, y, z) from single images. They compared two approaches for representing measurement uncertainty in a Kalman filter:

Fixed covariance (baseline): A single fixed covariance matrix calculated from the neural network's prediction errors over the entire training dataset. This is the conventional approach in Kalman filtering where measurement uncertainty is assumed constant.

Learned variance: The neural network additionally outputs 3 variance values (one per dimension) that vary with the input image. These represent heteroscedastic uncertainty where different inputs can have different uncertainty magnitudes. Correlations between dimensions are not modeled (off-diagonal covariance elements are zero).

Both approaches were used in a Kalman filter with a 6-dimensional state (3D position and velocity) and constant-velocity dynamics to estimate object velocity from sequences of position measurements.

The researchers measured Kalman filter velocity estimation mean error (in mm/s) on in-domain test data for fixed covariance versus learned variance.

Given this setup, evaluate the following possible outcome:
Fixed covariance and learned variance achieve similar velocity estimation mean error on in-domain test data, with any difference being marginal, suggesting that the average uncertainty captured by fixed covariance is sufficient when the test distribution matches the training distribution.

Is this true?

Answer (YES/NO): YES